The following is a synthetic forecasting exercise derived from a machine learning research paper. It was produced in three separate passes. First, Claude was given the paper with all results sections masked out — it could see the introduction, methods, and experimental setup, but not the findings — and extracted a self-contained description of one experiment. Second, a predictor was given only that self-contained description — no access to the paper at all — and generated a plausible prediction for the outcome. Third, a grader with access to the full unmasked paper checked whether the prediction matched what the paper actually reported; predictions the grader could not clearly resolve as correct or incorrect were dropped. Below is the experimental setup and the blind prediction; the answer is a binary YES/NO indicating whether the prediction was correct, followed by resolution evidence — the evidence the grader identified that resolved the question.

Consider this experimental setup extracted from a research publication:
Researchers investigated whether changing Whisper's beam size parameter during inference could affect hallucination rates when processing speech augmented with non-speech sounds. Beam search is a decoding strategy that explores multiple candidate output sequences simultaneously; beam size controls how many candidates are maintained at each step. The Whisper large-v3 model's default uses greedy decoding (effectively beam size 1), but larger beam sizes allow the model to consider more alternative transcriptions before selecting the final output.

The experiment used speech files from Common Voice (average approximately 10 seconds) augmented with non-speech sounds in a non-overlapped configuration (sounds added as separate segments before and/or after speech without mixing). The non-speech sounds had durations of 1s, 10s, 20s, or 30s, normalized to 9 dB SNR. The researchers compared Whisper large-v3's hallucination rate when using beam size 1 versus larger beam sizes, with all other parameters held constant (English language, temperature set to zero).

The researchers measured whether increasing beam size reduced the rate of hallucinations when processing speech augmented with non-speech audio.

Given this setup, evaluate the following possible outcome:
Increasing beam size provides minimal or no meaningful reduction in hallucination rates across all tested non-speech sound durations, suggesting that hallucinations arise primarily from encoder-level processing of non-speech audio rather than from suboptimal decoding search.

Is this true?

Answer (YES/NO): NO